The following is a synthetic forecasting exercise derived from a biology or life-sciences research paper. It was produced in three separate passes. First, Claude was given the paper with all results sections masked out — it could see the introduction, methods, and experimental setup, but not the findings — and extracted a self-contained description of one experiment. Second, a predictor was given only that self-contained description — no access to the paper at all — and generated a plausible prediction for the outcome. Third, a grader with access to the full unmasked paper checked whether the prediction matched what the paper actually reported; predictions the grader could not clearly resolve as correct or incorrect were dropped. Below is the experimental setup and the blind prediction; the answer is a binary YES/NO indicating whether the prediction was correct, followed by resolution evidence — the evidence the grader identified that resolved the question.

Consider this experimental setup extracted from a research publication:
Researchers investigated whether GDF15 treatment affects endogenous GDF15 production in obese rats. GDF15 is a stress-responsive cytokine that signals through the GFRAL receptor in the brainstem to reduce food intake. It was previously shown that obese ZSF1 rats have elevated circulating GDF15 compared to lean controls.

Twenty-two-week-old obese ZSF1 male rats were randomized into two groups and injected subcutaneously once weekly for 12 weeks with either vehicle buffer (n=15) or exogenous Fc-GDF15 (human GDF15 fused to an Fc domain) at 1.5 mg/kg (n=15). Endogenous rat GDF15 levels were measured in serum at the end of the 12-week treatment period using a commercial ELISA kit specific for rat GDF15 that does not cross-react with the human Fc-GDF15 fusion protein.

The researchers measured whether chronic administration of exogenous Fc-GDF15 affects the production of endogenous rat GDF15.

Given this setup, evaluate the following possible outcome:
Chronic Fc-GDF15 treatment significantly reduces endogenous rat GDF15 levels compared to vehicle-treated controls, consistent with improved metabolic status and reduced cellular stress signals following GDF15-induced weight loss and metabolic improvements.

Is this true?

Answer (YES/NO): NO